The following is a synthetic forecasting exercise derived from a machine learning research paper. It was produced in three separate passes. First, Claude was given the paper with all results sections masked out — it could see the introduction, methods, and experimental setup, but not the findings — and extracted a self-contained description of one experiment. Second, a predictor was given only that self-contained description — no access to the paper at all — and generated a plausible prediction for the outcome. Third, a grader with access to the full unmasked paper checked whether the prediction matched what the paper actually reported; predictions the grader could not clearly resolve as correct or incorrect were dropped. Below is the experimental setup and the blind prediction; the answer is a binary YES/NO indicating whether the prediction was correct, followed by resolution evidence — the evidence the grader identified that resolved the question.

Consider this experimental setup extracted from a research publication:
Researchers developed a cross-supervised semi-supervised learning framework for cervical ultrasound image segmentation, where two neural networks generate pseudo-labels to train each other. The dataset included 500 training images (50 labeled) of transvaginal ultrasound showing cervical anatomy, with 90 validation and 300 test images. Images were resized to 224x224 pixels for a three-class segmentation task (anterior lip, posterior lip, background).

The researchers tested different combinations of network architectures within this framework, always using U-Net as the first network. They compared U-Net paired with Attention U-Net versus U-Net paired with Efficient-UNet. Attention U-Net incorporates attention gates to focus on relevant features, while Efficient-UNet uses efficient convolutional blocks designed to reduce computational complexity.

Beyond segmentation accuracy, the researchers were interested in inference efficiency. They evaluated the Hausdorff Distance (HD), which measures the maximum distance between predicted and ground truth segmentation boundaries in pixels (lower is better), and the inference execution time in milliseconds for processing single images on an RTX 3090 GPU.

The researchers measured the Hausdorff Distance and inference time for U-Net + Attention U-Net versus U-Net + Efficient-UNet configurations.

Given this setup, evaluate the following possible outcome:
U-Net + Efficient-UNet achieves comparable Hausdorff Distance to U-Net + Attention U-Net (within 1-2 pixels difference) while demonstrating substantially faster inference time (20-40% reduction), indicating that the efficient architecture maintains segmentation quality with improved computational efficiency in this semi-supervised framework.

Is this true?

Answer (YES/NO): NO